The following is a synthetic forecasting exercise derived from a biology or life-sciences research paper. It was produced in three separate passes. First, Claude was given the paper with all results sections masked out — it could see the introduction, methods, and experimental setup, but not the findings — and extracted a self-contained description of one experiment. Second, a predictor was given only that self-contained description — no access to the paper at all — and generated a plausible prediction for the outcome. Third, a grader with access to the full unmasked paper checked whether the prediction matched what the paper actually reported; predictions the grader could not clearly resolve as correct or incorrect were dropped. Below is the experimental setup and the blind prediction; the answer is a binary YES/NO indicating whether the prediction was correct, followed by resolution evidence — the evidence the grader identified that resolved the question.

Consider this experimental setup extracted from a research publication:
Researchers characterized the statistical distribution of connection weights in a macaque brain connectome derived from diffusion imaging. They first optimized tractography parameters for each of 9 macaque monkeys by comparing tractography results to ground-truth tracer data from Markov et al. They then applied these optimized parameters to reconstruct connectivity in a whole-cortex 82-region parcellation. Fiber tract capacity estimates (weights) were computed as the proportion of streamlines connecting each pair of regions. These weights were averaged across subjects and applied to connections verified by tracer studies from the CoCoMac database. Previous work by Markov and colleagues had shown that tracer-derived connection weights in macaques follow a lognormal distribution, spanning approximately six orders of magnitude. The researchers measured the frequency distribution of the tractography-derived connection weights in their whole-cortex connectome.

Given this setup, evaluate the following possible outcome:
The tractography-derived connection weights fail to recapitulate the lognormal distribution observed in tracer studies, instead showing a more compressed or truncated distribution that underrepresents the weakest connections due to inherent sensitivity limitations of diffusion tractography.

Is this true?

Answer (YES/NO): NO